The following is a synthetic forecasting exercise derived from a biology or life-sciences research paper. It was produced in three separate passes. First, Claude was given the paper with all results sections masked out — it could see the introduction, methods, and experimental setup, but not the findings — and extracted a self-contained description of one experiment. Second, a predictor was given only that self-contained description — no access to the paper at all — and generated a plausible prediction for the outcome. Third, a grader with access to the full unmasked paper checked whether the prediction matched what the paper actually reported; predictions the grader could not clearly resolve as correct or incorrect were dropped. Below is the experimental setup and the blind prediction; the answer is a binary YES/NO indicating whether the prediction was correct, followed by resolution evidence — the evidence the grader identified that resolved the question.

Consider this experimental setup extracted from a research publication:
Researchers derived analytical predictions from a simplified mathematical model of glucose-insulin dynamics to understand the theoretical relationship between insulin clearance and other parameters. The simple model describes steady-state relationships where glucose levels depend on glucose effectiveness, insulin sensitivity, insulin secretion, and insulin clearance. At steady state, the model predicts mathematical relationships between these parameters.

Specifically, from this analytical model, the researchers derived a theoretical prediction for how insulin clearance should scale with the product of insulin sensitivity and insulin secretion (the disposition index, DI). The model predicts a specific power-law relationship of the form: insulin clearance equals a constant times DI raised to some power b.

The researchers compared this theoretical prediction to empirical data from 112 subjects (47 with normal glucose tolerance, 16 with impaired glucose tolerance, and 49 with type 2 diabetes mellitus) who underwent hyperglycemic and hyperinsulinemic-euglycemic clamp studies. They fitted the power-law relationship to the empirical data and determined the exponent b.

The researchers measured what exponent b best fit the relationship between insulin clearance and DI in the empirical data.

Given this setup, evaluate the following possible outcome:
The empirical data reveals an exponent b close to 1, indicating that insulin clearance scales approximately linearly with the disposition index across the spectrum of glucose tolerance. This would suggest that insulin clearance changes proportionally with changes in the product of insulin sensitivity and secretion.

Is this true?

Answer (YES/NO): NO